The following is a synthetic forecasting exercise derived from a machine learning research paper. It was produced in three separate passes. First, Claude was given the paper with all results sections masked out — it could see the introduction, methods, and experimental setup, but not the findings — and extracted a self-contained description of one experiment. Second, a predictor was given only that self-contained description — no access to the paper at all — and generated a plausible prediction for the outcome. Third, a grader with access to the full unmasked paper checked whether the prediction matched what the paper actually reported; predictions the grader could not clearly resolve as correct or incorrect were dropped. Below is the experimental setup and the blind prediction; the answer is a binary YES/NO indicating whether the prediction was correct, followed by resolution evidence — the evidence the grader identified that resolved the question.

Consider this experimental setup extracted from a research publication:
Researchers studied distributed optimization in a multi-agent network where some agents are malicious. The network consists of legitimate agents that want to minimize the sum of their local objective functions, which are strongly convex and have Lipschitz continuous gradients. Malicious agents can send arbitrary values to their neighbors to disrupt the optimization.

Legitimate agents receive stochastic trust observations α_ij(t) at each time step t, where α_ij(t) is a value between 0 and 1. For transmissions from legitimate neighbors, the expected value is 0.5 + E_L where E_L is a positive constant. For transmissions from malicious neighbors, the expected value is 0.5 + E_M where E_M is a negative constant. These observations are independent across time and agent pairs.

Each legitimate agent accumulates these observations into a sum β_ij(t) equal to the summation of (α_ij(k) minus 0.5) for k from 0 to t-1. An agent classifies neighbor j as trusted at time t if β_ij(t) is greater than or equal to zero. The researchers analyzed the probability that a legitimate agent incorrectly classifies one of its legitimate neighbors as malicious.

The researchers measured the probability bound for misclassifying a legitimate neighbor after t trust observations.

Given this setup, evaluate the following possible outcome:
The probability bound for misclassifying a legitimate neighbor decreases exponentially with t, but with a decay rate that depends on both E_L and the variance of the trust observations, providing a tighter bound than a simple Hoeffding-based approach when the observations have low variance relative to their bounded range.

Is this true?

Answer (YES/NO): NO